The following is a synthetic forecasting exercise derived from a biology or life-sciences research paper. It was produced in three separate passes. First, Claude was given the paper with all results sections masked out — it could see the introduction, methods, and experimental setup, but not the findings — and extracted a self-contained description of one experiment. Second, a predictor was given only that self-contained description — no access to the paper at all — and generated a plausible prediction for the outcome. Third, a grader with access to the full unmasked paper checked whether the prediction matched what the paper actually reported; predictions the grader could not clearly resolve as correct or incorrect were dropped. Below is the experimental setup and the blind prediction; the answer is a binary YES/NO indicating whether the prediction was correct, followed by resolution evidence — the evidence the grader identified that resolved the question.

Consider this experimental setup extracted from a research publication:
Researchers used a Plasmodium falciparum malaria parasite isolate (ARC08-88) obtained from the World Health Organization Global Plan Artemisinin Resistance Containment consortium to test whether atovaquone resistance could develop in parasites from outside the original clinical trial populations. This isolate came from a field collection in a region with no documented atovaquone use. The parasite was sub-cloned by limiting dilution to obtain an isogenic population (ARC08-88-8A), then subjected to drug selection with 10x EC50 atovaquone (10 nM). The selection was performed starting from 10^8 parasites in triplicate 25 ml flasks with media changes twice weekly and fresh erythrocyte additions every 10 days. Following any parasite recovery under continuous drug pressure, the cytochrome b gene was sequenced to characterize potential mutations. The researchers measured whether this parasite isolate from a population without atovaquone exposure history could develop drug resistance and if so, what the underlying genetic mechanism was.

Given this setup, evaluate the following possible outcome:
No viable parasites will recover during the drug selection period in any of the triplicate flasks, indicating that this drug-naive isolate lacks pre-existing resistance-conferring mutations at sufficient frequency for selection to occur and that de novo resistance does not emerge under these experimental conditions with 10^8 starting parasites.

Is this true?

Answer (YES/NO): NO